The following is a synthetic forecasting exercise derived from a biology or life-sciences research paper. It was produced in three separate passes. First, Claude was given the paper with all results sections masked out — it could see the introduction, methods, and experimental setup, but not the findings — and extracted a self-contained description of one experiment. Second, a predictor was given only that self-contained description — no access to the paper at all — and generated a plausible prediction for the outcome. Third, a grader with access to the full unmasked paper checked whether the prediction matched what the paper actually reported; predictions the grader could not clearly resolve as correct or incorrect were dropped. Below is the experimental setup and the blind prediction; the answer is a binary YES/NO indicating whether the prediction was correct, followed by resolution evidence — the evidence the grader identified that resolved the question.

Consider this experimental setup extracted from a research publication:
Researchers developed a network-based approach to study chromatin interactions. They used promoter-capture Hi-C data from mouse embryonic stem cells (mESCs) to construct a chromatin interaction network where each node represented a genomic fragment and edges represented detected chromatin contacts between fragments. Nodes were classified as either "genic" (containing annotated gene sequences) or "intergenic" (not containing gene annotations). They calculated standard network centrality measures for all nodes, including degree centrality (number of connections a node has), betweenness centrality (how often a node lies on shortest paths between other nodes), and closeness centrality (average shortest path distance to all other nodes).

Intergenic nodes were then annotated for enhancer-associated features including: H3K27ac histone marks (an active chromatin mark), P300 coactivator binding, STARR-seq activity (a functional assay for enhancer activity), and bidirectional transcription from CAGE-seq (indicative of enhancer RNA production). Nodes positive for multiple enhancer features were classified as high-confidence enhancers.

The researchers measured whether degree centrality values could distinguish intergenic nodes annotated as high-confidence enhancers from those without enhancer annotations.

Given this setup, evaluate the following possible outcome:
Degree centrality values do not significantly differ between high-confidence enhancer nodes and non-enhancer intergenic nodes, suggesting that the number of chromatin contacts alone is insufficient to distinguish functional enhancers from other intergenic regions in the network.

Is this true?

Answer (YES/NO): NO